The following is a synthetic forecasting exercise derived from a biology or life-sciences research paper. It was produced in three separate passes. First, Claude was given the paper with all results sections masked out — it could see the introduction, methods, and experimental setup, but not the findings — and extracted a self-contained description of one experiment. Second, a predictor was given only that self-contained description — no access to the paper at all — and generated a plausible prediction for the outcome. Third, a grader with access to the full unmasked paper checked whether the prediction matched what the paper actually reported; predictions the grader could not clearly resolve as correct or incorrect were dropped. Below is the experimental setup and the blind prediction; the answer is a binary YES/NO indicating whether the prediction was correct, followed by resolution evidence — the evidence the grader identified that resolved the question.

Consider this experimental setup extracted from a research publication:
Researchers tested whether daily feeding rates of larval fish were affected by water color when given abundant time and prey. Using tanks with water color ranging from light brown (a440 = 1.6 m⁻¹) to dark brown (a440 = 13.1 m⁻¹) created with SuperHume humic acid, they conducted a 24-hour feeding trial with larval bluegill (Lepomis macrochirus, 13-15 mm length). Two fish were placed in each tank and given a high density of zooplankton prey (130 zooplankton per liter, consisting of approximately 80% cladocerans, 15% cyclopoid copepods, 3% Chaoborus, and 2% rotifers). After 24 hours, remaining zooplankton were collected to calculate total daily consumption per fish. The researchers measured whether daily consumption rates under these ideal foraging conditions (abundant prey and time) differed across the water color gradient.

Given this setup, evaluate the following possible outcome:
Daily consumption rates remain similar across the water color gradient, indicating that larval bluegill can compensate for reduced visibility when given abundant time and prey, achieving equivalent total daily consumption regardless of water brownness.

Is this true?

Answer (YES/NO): YES